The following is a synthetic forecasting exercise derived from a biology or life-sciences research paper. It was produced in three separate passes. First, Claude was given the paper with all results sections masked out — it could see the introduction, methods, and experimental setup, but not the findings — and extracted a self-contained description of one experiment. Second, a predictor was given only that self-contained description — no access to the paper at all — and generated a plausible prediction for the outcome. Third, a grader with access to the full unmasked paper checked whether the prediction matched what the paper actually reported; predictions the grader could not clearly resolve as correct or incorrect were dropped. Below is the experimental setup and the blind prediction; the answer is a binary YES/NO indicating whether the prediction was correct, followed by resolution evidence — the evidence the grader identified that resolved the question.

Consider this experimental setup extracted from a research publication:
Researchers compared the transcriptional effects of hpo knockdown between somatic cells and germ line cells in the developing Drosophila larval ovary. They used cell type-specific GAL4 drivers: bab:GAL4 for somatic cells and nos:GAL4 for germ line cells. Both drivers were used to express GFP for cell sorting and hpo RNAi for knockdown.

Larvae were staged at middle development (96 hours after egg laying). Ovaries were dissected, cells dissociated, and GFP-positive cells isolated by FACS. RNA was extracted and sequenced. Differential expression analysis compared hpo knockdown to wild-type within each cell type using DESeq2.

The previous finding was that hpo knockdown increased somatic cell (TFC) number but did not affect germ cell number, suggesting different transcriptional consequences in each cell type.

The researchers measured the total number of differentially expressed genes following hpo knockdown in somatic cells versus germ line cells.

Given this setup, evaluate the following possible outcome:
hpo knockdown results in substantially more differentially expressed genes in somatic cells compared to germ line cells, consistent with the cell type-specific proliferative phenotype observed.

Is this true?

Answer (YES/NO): NO